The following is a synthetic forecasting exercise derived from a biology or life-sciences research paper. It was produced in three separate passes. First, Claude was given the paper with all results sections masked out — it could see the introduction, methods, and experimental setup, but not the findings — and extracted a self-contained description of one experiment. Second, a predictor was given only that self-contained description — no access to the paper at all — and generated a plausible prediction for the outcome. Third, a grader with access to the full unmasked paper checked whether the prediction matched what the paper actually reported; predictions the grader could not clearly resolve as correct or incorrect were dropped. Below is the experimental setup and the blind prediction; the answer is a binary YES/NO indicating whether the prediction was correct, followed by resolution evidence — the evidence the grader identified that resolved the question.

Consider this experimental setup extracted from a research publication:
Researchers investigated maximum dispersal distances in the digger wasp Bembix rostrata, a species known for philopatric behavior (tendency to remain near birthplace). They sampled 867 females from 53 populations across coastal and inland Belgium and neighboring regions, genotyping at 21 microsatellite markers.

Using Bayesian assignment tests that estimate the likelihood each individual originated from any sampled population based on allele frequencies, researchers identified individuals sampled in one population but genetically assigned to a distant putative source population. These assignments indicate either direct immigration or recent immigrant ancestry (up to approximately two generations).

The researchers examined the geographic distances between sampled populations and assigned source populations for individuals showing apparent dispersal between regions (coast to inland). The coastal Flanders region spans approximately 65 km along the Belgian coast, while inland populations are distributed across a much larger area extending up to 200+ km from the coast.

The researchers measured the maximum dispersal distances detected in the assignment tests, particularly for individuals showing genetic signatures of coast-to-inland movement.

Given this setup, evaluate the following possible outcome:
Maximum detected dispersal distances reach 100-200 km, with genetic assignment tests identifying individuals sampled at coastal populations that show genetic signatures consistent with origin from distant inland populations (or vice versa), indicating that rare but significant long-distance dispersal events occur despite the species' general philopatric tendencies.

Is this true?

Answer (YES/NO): NO